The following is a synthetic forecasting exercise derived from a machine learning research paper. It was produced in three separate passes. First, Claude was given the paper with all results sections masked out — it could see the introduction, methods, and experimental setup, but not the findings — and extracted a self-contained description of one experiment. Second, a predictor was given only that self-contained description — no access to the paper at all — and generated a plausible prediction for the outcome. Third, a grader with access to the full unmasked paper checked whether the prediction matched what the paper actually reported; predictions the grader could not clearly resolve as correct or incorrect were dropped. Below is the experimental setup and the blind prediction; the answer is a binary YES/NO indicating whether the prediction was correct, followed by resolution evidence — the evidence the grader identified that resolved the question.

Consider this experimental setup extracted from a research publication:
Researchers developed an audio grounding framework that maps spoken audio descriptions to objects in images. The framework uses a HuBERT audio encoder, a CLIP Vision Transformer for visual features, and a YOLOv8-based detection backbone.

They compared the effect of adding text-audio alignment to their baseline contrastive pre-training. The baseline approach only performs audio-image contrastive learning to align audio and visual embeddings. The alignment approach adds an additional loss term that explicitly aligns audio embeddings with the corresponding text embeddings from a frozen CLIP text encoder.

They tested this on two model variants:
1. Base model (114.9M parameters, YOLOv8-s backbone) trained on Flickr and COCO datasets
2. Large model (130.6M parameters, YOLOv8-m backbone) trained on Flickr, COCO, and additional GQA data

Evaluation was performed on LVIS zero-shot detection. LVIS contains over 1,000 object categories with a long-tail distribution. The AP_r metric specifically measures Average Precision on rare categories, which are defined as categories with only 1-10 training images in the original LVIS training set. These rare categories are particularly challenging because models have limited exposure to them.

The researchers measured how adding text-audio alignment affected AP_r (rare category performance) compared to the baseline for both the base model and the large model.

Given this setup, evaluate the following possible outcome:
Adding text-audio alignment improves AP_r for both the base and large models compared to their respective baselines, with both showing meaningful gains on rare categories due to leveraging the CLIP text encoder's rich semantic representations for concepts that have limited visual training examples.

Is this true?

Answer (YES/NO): NO